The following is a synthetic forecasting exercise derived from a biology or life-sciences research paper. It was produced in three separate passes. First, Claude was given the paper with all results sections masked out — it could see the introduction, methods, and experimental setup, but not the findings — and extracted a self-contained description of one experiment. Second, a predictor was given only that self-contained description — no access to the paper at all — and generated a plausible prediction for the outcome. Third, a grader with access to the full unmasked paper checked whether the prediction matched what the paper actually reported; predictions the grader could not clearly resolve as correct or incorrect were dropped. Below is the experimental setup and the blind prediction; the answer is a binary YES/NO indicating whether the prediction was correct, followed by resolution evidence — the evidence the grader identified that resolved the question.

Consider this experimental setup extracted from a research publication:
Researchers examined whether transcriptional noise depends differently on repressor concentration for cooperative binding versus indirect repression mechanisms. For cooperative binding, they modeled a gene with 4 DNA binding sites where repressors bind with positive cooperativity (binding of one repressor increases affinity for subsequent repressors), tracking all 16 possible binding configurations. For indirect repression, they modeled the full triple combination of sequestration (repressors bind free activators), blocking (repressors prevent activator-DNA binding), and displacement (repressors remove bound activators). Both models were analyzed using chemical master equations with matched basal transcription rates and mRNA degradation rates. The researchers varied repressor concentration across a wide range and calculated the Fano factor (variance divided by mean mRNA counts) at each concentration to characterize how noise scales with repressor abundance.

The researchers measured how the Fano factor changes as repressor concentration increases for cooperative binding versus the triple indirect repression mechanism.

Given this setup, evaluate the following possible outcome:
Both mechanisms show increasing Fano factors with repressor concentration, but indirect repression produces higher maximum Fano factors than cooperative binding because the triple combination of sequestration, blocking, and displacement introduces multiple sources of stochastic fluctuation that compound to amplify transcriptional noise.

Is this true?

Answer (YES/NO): NO